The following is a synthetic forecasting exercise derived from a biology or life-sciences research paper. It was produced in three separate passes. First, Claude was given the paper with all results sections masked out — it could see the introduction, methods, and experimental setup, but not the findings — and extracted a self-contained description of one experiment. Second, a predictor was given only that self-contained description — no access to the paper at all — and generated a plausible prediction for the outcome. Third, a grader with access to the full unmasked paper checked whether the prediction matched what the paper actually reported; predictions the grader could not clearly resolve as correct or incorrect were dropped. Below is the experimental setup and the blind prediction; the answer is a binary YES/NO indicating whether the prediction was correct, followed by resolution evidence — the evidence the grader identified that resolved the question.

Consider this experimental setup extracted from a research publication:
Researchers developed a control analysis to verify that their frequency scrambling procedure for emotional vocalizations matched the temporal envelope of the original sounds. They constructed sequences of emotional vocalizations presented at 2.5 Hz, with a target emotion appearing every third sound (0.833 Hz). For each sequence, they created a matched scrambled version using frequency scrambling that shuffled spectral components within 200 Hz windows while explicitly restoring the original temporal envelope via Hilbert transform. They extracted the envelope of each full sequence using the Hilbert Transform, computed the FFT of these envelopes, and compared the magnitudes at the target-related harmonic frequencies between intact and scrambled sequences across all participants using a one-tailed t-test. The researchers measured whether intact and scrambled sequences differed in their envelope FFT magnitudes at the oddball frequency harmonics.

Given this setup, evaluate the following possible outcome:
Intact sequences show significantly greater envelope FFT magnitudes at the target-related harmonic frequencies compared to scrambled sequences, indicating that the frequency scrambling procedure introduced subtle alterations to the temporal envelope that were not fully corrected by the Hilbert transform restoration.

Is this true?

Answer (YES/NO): NO